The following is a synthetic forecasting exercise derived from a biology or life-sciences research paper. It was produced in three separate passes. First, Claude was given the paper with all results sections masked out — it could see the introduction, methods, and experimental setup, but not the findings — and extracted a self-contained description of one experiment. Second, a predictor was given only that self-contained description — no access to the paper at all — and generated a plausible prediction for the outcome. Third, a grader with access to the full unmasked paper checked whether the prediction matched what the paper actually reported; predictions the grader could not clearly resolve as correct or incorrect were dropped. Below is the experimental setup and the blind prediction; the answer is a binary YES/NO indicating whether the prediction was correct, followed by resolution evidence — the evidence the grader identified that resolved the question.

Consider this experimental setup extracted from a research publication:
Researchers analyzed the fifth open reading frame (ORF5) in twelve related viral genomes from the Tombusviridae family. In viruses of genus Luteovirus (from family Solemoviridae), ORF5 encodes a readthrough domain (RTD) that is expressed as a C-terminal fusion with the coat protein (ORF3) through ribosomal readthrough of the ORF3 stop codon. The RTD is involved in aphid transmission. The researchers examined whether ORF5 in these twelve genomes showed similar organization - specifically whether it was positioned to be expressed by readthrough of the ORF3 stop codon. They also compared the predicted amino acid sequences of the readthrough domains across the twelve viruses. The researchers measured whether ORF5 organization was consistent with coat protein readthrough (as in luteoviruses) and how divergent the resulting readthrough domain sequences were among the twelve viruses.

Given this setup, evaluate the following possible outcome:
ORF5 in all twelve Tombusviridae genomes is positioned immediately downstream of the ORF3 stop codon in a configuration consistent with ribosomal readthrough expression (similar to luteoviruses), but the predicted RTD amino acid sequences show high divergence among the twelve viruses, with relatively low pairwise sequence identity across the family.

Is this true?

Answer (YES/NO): YES